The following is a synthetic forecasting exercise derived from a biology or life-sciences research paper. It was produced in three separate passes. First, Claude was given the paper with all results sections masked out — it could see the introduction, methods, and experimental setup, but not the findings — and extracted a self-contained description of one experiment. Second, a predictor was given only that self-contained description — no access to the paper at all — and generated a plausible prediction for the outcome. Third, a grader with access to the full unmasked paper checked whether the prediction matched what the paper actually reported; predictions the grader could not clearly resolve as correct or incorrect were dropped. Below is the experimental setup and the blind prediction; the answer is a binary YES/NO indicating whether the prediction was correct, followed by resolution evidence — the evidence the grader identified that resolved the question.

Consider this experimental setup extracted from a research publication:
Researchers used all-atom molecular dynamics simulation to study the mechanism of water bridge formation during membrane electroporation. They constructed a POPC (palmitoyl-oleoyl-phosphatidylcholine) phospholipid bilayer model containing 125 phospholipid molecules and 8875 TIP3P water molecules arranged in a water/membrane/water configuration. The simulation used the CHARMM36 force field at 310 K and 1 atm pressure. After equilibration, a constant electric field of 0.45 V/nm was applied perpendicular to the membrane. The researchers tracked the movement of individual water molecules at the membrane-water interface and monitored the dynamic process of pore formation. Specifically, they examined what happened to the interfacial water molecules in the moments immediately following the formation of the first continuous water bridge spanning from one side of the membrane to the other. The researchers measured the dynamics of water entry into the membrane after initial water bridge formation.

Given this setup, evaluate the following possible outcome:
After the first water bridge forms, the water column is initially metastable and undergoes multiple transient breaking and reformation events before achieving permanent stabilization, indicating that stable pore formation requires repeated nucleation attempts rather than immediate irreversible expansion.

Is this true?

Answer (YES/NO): NO